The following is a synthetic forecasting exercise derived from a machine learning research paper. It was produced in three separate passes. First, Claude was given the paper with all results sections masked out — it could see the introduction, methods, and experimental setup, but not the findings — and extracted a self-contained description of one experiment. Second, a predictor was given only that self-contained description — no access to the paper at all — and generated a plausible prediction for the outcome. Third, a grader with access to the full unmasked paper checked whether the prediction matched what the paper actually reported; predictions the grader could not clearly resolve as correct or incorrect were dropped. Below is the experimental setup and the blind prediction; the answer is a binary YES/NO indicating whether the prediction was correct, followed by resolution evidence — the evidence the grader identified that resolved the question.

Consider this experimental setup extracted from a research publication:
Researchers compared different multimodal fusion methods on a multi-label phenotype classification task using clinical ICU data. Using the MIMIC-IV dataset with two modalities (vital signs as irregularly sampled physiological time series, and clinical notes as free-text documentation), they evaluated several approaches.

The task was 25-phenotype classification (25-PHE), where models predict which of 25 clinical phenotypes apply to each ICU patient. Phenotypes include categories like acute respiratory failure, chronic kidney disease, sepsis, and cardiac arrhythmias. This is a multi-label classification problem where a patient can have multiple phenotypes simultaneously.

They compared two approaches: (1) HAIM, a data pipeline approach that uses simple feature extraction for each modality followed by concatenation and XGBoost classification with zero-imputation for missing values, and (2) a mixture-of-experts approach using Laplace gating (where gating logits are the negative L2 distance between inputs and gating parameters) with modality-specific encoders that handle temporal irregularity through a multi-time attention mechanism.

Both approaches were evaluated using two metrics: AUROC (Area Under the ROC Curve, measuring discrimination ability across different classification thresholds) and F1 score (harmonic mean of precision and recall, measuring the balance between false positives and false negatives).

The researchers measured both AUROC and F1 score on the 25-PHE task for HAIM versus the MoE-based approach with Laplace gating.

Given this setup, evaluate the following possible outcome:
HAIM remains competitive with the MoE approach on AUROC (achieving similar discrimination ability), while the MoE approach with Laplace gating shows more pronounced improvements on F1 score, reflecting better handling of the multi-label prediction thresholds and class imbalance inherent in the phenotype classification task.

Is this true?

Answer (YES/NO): NO